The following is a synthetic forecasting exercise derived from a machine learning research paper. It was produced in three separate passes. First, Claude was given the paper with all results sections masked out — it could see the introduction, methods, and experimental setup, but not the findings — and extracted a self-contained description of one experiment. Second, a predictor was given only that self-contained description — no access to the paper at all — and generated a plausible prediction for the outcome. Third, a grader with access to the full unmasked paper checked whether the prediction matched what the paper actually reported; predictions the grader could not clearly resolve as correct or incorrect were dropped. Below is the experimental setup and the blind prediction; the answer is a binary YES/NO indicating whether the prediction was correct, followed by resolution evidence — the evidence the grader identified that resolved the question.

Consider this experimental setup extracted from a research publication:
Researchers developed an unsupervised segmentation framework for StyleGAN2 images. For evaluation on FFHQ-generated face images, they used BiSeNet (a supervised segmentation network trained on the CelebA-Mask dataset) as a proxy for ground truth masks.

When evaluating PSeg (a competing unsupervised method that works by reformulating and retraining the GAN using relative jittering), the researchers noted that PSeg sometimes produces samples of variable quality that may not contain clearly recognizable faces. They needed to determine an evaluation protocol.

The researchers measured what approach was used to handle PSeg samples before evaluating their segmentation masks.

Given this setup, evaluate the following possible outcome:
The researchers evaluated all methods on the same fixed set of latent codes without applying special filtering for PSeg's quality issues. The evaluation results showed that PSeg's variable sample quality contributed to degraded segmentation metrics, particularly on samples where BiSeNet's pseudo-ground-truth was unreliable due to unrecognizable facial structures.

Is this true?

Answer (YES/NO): NO